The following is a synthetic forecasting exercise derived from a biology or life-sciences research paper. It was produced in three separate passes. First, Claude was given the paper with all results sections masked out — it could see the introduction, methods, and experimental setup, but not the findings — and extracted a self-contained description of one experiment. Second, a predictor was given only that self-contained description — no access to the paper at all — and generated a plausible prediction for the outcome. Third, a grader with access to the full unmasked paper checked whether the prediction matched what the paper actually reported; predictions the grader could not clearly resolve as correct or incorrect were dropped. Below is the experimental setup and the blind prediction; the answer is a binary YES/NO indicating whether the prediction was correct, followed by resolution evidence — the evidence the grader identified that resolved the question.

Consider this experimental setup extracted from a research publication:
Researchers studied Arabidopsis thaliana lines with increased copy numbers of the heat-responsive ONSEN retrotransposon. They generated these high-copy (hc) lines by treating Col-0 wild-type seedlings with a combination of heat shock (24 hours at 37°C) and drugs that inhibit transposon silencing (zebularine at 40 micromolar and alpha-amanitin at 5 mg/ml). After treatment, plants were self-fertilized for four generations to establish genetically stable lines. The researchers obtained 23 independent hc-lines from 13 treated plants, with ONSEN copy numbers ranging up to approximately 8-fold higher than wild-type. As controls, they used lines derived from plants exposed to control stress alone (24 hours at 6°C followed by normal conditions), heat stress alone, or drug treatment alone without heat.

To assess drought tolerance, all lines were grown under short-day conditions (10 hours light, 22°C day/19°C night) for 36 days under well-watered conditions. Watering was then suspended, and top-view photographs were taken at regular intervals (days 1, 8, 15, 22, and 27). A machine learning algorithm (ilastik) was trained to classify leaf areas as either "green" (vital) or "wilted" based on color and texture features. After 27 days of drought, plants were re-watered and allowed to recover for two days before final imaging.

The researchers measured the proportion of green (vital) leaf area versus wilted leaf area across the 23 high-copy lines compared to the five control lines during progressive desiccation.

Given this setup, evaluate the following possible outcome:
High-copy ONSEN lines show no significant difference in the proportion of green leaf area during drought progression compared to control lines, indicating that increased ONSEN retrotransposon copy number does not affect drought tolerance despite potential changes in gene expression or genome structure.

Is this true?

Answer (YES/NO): NO